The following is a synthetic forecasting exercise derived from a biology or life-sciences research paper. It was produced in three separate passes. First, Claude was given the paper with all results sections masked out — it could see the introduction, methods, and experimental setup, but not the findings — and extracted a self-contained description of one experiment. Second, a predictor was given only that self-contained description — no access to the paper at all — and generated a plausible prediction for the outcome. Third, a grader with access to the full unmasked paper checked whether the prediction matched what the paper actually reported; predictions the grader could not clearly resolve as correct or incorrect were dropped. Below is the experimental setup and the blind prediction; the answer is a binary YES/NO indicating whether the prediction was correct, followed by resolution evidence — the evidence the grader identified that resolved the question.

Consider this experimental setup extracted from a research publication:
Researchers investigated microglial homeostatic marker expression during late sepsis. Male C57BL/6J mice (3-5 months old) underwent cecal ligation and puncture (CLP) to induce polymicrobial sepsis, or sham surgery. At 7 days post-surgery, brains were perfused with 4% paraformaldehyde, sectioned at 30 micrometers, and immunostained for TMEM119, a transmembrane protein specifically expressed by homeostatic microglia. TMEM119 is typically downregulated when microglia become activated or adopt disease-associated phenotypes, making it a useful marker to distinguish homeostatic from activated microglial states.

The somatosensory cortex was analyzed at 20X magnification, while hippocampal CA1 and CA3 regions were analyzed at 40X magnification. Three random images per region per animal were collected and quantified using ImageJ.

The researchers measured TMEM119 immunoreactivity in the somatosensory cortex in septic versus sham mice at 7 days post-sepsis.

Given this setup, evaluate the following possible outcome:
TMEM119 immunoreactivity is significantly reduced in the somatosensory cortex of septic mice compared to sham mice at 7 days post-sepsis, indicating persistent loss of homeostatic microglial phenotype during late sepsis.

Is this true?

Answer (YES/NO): NO